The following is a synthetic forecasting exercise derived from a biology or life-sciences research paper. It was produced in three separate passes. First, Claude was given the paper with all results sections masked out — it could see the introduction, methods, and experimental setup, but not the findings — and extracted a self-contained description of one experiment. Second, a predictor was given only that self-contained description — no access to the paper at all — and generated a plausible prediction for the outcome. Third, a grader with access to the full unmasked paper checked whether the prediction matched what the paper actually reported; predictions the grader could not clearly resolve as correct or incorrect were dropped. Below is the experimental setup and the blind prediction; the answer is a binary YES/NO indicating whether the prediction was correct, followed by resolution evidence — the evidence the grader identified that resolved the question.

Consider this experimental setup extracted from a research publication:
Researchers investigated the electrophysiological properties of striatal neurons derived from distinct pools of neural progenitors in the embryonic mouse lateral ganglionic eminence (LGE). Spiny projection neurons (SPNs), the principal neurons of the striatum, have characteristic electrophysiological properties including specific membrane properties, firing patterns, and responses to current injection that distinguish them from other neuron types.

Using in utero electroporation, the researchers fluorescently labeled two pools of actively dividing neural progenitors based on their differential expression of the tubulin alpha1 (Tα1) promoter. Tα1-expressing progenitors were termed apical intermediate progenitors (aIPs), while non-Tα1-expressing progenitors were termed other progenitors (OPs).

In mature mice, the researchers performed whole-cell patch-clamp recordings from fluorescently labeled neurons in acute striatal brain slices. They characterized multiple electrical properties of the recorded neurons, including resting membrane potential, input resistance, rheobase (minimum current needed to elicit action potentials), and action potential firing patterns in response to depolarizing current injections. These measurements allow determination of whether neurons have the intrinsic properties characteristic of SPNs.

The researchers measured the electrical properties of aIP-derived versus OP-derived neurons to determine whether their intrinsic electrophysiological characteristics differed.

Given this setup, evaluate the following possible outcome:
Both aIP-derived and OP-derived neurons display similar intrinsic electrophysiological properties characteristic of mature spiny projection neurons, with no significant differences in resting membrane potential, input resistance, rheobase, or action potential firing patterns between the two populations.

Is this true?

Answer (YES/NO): YES